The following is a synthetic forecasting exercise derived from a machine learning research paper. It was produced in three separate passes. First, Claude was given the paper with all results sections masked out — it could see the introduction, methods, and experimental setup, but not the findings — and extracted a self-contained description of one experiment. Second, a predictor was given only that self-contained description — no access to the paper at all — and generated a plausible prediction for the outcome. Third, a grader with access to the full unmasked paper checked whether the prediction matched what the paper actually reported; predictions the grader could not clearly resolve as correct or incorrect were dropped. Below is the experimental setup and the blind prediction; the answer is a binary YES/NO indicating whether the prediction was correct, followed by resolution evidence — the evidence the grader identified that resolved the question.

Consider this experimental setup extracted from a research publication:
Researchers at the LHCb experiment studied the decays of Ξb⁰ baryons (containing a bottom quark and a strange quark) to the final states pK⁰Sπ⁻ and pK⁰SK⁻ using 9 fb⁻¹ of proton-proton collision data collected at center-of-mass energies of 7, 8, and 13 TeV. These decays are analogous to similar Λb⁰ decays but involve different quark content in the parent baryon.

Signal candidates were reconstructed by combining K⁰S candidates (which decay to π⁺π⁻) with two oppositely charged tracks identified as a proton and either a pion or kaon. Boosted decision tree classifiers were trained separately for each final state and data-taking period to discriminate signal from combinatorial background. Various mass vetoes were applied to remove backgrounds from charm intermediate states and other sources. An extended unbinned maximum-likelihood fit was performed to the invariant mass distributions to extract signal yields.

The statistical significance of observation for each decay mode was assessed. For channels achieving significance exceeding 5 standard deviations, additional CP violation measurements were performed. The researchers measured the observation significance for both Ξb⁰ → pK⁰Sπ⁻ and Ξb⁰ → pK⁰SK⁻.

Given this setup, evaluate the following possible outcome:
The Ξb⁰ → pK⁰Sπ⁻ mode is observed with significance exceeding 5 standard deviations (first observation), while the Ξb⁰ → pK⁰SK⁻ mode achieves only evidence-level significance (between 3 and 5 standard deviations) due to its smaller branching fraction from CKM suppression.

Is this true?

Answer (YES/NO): NO